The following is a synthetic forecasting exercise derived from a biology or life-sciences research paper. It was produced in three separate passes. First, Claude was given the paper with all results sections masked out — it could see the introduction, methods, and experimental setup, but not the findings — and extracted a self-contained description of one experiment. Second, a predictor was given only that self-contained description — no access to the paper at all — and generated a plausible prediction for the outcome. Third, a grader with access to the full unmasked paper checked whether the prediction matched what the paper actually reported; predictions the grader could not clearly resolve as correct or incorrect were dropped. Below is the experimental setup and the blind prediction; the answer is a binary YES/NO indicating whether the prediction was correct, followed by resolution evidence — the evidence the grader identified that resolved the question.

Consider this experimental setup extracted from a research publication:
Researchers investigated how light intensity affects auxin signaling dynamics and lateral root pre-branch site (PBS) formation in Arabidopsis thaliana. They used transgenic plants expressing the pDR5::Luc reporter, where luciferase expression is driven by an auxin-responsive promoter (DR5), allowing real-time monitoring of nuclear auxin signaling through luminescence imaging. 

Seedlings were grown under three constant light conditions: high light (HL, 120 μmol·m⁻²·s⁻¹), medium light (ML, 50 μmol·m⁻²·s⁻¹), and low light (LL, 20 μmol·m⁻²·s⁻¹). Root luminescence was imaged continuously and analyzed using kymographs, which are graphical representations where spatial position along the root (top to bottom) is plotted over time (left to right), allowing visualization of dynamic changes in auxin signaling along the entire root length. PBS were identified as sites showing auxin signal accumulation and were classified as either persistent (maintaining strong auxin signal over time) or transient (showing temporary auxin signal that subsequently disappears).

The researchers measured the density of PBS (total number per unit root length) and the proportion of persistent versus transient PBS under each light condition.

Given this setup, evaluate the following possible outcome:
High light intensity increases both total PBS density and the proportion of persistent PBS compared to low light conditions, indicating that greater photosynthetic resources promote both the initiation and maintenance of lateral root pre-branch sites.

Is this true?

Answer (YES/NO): NO